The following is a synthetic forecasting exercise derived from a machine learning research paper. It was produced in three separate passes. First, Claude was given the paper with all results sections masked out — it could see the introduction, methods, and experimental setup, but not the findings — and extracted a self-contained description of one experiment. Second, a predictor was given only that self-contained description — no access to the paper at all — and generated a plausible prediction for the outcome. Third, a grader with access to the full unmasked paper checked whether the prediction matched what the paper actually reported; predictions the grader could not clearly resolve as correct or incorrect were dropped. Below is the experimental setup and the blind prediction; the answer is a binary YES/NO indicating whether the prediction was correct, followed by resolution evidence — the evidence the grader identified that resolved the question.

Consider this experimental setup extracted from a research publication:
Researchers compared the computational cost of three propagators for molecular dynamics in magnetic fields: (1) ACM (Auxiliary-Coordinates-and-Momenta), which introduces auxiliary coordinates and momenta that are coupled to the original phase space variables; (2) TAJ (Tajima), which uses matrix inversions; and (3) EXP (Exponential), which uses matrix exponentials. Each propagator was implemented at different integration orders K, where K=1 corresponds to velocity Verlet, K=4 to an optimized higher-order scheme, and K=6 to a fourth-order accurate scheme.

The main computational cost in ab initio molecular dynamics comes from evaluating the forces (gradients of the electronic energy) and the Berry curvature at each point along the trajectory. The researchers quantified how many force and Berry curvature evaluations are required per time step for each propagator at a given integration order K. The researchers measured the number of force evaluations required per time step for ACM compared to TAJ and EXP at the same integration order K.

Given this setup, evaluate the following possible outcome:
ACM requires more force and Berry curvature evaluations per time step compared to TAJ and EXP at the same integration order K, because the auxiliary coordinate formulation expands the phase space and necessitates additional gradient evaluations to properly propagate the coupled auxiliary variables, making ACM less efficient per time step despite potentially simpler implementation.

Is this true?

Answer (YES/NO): YES